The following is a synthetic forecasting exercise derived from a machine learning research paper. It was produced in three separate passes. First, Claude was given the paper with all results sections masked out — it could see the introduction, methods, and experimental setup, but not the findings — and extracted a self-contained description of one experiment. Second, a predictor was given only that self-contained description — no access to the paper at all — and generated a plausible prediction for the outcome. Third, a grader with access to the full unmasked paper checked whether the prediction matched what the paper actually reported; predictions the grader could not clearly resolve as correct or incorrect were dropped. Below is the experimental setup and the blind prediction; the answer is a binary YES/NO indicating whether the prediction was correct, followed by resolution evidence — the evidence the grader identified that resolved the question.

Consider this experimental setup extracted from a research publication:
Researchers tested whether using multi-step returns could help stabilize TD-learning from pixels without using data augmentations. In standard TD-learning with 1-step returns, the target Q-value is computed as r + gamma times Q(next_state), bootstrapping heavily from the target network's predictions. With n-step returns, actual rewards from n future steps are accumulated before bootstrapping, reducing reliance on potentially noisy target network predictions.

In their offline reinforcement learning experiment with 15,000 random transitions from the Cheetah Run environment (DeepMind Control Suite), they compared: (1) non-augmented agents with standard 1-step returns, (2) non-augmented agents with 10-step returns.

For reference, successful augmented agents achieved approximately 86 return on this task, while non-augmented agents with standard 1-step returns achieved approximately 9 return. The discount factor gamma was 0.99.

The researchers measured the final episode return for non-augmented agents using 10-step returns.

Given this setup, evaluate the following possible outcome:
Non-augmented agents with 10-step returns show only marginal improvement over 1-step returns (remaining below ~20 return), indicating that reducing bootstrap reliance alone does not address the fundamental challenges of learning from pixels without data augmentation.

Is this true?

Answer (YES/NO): NO